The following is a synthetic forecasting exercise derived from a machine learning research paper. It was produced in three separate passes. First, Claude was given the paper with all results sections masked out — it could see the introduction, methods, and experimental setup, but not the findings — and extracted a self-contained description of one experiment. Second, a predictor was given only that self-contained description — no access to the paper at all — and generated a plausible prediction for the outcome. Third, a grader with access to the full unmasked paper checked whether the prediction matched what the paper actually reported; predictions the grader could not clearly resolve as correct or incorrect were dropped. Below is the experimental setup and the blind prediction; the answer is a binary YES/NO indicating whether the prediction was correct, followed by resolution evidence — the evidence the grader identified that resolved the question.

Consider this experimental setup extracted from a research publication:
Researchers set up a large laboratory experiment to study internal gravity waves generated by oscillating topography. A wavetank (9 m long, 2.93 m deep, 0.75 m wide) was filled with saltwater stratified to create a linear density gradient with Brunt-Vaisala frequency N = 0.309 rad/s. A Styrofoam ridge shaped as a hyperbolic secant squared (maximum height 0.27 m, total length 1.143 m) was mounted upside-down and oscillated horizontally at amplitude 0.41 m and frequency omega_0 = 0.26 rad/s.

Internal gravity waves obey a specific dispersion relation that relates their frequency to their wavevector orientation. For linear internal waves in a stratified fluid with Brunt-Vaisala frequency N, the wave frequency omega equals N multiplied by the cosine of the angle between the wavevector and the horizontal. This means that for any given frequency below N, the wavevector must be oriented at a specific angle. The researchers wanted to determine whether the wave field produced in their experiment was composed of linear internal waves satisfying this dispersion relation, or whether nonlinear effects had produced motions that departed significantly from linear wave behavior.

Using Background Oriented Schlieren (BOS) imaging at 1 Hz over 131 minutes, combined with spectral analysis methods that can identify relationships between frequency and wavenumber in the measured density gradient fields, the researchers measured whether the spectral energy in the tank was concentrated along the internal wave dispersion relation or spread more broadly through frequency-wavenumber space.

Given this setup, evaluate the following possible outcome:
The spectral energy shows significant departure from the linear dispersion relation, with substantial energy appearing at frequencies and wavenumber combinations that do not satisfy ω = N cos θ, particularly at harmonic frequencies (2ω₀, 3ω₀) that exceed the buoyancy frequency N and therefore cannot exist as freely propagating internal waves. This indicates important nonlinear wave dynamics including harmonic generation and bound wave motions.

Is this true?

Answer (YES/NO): NO